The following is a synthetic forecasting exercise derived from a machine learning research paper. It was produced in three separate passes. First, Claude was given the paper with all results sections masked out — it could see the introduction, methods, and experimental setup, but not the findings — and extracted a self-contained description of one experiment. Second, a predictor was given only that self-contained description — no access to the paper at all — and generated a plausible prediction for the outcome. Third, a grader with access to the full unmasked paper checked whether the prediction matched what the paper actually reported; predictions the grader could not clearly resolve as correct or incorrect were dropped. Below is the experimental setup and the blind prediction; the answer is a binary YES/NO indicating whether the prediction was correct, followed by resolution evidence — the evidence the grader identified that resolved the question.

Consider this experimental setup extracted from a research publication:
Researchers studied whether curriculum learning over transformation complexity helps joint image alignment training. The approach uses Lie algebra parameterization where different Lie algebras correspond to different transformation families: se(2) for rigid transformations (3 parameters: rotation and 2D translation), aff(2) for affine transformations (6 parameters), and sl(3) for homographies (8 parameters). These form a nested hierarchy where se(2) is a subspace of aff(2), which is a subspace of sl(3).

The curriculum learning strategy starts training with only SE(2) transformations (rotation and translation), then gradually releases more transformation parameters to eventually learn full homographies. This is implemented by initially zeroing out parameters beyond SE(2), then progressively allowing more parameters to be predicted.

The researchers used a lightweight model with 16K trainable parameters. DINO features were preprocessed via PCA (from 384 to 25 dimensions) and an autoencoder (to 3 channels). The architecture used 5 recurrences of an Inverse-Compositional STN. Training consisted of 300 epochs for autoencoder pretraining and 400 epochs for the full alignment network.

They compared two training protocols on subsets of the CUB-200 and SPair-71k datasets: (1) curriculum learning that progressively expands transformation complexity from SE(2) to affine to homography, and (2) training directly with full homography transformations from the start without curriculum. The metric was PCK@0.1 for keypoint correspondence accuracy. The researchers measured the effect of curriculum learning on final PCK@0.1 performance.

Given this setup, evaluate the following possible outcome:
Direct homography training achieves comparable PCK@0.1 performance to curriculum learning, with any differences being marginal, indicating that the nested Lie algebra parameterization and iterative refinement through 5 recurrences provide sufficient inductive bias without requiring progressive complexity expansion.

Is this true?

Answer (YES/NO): YES